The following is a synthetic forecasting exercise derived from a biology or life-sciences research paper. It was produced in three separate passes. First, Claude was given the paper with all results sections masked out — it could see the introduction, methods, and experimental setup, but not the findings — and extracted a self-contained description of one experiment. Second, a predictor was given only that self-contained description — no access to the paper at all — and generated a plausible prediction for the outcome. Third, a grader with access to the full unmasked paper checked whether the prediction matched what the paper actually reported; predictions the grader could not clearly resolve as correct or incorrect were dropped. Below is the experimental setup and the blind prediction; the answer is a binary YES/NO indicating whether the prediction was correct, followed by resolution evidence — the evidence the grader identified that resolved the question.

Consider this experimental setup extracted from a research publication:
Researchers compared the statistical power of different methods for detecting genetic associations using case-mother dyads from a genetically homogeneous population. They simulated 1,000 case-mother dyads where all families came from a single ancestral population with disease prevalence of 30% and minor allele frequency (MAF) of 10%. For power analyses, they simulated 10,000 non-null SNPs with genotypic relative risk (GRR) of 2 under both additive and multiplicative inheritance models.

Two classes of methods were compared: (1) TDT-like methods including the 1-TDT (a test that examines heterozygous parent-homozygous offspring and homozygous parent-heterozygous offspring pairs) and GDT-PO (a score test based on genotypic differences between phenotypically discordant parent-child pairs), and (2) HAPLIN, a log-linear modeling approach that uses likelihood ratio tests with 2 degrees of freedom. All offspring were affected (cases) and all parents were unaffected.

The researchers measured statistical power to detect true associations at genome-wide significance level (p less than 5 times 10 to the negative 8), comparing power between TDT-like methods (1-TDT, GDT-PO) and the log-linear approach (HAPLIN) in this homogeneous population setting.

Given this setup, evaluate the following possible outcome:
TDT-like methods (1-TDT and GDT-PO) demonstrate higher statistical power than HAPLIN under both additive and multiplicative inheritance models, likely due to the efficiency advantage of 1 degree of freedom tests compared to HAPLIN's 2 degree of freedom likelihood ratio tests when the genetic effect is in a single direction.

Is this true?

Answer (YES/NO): NO